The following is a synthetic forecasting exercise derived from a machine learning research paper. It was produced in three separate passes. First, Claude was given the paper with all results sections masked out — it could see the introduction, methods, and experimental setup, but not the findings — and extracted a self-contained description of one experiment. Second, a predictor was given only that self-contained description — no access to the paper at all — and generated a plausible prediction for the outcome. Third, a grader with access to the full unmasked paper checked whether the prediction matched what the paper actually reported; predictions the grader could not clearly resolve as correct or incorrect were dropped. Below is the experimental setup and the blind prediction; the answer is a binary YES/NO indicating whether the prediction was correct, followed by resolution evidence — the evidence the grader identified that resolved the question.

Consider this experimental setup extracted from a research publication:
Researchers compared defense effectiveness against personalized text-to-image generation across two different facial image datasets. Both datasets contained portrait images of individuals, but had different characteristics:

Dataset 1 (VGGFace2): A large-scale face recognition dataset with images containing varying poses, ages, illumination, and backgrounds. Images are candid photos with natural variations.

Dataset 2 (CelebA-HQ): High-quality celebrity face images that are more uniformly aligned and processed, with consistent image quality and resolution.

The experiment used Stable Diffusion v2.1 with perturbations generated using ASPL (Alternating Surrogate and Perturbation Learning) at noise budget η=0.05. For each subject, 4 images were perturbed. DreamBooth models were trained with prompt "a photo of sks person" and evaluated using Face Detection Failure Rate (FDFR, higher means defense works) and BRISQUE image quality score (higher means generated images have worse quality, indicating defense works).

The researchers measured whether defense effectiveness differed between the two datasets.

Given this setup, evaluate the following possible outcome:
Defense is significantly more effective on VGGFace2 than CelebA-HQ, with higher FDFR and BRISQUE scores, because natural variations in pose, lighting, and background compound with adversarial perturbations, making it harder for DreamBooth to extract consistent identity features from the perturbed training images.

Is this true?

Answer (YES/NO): NO